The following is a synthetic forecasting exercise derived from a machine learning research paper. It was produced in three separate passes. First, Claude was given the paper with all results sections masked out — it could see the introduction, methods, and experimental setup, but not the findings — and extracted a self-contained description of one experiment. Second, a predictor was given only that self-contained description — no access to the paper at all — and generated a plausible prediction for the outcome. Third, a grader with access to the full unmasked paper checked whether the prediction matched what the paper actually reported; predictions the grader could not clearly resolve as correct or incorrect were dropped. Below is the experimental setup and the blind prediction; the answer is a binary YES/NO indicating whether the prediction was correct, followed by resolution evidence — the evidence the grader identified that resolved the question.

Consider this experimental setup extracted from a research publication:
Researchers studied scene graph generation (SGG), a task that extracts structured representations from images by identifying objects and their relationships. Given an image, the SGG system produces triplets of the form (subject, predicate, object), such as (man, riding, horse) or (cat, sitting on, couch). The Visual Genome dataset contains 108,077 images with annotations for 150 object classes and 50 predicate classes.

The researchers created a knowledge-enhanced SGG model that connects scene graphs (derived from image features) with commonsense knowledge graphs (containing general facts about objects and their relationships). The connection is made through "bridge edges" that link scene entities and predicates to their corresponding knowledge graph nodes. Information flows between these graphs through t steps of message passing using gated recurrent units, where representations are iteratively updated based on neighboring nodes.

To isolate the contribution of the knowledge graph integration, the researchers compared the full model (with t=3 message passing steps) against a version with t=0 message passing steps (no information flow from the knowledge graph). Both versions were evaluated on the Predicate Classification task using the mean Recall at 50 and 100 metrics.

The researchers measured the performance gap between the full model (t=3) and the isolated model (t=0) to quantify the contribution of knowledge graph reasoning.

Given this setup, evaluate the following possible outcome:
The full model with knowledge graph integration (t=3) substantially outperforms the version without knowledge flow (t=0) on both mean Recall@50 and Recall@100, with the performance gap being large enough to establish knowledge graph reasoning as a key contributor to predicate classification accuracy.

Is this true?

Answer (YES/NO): NO